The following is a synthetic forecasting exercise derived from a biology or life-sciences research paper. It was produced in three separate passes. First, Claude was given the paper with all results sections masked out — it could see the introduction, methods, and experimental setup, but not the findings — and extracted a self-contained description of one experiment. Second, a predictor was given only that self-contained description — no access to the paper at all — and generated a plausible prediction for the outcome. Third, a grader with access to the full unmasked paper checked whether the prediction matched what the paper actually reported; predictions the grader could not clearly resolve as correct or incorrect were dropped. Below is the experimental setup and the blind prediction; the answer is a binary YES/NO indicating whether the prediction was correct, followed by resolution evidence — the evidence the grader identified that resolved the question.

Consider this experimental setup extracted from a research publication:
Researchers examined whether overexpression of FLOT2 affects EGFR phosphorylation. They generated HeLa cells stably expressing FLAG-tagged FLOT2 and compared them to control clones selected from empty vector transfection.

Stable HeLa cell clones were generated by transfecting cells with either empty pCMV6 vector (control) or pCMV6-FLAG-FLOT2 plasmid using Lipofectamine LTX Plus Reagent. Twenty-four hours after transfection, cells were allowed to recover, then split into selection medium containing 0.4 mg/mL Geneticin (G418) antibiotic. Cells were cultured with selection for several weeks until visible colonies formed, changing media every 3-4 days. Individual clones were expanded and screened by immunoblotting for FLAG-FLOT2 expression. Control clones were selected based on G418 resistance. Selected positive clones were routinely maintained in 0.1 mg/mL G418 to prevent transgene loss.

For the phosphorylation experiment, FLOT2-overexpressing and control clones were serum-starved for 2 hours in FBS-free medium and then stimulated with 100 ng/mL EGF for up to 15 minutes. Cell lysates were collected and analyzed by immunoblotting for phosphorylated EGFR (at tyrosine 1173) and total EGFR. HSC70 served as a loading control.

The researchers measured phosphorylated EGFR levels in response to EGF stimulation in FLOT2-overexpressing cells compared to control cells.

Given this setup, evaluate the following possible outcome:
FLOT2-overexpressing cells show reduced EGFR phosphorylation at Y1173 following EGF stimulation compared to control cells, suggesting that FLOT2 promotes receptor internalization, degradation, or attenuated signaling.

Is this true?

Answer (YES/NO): YES